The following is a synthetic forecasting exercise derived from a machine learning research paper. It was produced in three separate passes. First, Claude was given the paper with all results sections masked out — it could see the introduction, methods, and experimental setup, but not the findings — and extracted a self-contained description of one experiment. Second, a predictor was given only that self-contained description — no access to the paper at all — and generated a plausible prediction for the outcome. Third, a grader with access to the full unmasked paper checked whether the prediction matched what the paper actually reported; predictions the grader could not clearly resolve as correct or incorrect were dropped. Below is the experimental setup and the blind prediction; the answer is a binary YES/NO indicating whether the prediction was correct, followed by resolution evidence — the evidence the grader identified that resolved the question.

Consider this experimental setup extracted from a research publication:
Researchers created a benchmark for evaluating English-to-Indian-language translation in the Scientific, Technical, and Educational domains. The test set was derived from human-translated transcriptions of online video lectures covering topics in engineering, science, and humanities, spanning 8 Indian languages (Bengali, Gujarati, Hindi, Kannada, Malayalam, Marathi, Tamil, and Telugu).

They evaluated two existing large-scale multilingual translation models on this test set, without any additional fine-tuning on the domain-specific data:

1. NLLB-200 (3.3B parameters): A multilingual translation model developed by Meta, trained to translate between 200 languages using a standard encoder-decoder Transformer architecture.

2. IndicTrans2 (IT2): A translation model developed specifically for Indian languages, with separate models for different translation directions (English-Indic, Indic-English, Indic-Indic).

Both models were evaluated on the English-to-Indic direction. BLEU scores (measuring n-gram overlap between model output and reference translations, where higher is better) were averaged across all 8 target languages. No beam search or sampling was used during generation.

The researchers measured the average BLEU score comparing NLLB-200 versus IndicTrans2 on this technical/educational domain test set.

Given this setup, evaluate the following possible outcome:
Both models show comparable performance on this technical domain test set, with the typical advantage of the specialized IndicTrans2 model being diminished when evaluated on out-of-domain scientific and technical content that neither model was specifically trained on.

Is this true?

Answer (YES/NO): NO